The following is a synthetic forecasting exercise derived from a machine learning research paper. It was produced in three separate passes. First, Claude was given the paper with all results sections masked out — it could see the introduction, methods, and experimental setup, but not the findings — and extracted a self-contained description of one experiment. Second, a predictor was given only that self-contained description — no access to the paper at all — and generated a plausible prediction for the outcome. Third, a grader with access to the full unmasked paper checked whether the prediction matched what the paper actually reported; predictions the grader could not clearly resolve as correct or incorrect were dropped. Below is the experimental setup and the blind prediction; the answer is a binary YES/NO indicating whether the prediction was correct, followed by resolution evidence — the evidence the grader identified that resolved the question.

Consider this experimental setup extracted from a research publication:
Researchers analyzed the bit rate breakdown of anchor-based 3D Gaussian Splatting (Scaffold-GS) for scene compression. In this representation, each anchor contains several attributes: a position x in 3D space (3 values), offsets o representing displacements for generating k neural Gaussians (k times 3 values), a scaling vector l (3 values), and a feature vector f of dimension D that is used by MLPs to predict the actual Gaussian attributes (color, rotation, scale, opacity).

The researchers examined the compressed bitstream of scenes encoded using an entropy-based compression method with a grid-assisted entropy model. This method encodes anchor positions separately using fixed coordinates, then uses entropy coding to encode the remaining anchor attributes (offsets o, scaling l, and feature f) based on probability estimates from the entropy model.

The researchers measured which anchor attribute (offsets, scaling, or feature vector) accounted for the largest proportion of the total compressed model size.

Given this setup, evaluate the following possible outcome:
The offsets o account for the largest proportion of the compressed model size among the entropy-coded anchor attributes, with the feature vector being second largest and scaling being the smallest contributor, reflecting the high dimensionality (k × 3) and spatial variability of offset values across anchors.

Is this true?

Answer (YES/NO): NO